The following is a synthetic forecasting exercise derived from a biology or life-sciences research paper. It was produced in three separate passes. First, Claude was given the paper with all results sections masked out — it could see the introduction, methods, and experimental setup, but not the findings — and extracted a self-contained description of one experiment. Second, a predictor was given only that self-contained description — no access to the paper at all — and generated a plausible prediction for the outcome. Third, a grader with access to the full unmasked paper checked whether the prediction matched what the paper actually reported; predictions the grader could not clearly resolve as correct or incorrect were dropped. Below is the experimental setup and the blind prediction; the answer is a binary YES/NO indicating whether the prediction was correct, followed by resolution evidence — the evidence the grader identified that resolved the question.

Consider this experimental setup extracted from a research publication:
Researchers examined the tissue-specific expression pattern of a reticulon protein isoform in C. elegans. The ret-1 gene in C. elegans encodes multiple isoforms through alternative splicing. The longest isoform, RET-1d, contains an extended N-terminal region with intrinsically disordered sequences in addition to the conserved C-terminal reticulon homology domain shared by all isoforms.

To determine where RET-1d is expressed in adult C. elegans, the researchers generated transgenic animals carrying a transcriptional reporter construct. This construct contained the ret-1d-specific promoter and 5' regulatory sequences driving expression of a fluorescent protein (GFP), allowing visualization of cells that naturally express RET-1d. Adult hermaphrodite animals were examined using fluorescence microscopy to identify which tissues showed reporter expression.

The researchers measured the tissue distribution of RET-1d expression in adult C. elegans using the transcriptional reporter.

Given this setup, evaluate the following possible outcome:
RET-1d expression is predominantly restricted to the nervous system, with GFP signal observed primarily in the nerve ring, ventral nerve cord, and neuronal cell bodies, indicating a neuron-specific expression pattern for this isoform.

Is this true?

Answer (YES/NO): NO